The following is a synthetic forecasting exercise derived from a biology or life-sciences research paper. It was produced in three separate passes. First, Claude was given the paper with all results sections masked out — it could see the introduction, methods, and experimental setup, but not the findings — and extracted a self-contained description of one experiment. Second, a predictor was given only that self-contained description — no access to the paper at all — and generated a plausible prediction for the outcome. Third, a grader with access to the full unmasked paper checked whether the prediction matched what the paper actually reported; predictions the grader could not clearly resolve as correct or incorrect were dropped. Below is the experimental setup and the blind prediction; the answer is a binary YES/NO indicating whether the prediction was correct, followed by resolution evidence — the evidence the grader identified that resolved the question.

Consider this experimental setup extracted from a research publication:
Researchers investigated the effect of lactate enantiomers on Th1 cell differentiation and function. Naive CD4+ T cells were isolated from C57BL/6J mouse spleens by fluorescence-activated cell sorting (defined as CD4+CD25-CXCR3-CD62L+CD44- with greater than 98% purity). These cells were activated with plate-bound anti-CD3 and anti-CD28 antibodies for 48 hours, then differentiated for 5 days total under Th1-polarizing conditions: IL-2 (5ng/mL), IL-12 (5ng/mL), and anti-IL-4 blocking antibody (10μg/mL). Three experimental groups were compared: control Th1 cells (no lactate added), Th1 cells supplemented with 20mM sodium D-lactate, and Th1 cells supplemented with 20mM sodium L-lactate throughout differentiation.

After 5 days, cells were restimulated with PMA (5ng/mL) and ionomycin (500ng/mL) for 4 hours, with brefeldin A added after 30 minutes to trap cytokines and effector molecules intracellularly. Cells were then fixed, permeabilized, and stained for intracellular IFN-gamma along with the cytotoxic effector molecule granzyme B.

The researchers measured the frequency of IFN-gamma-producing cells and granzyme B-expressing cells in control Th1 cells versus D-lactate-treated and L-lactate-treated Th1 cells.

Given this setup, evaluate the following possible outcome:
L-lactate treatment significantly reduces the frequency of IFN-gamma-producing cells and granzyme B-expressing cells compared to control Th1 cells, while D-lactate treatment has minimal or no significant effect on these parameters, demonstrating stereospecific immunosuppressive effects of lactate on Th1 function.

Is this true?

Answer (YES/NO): NO